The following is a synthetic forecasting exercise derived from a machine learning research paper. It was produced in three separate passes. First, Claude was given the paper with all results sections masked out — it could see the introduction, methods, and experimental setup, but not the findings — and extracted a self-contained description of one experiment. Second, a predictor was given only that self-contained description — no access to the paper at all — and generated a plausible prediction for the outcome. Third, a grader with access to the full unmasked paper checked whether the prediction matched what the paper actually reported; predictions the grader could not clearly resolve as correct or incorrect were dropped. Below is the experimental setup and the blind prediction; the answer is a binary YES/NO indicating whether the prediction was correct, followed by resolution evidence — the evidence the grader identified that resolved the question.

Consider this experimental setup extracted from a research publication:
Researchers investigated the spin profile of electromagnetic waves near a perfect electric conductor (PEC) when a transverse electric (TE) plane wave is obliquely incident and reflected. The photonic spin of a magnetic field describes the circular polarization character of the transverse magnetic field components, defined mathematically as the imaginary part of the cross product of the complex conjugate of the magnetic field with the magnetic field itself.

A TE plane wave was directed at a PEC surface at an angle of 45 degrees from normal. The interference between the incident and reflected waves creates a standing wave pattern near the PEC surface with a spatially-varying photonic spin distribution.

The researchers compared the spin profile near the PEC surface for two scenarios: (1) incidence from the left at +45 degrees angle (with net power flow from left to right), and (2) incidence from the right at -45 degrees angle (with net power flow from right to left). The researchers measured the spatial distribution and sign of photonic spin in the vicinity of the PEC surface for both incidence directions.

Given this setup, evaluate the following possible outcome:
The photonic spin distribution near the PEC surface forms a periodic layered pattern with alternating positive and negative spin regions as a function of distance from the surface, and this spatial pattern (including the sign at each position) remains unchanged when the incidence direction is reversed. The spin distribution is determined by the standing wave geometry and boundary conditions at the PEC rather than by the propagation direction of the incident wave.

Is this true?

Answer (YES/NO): NO